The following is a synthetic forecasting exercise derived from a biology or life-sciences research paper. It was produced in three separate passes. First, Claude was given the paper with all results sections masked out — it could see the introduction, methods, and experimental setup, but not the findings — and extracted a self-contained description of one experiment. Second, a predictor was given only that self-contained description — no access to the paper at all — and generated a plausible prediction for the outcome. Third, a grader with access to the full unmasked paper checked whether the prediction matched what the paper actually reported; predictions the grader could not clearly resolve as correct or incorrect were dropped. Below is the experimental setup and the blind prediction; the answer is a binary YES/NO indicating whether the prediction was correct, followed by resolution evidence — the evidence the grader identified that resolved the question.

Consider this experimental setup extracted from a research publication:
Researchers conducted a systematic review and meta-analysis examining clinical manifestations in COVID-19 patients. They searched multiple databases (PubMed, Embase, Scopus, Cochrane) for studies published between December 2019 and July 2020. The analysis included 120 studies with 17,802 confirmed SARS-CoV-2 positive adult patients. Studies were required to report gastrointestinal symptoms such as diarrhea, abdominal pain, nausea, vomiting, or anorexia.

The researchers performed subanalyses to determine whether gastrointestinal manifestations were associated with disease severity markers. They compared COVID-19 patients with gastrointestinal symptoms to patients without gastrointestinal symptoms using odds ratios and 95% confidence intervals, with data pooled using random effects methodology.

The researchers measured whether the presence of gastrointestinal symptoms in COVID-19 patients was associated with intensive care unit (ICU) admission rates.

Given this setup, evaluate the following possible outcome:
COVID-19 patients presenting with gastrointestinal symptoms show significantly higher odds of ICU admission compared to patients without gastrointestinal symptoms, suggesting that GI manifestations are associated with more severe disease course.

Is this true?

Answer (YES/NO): NO